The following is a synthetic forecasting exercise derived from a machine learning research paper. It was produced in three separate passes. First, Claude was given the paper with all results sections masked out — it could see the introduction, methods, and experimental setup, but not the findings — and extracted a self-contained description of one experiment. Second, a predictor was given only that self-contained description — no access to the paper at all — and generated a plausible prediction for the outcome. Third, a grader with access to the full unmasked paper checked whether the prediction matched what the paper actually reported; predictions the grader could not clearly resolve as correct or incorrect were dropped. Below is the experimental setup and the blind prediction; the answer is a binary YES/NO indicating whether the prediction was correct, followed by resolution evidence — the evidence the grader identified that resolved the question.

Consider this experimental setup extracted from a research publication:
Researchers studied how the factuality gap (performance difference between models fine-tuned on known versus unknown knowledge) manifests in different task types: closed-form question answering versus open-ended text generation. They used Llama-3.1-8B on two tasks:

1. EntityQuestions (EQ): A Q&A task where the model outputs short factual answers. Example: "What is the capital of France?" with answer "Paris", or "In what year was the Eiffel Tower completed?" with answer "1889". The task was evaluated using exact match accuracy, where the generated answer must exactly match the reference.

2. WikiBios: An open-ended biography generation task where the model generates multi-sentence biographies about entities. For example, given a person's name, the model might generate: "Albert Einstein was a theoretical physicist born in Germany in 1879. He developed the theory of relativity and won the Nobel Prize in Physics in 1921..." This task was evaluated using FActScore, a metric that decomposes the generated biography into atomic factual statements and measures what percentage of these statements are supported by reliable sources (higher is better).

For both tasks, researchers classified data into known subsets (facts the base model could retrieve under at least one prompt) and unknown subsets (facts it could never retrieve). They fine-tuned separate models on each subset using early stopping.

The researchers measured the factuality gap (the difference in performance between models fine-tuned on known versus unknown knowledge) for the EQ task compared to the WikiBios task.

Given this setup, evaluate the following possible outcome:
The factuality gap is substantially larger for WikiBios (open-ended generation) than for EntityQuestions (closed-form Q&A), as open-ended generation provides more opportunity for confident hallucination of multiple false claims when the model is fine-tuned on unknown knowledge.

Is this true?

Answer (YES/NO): NO